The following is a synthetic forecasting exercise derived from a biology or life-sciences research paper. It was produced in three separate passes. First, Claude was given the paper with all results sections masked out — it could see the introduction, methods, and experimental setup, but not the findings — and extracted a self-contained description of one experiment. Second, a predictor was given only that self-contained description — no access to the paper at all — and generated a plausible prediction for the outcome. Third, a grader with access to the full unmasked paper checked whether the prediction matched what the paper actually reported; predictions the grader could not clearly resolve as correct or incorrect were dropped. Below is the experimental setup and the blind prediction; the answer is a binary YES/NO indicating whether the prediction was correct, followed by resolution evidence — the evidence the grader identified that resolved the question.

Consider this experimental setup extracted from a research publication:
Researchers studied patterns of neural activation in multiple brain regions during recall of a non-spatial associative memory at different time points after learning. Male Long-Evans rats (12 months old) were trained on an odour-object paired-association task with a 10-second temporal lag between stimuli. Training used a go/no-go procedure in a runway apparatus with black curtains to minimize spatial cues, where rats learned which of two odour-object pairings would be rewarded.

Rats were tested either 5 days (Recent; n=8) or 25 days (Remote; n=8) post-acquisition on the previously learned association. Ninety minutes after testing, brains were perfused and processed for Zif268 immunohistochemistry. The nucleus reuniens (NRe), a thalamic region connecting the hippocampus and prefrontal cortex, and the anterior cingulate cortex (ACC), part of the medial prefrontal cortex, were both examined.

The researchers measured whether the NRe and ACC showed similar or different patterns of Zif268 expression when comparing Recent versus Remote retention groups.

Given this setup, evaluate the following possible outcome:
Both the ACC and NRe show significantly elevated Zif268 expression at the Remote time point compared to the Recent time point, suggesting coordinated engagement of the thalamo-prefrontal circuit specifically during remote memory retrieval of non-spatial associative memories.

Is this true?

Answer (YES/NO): YES